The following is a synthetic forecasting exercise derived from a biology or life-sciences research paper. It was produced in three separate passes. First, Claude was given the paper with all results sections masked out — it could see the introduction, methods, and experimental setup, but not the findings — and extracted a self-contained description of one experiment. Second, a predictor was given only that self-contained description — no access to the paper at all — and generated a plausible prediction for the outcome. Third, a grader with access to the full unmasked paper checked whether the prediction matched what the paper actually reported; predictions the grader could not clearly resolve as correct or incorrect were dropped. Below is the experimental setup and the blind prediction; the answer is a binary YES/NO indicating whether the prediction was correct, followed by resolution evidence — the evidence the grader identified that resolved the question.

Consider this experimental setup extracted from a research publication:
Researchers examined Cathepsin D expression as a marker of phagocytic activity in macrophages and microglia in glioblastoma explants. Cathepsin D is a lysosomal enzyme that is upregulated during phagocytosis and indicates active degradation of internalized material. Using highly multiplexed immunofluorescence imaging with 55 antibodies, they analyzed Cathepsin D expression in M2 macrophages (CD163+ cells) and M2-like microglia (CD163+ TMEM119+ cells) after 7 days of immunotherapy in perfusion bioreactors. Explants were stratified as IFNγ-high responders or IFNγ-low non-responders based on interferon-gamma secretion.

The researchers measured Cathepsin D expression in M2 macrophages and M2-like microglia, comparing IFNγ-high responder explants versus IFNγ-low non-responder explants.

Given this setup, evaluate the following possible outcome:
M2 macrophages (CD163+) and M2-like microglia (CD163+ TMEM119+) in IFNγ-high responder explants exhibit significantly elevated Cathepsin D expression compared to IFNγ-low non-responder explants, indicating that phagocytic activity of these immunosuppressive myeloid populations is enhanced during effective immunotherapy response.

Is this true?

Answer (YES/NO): YES